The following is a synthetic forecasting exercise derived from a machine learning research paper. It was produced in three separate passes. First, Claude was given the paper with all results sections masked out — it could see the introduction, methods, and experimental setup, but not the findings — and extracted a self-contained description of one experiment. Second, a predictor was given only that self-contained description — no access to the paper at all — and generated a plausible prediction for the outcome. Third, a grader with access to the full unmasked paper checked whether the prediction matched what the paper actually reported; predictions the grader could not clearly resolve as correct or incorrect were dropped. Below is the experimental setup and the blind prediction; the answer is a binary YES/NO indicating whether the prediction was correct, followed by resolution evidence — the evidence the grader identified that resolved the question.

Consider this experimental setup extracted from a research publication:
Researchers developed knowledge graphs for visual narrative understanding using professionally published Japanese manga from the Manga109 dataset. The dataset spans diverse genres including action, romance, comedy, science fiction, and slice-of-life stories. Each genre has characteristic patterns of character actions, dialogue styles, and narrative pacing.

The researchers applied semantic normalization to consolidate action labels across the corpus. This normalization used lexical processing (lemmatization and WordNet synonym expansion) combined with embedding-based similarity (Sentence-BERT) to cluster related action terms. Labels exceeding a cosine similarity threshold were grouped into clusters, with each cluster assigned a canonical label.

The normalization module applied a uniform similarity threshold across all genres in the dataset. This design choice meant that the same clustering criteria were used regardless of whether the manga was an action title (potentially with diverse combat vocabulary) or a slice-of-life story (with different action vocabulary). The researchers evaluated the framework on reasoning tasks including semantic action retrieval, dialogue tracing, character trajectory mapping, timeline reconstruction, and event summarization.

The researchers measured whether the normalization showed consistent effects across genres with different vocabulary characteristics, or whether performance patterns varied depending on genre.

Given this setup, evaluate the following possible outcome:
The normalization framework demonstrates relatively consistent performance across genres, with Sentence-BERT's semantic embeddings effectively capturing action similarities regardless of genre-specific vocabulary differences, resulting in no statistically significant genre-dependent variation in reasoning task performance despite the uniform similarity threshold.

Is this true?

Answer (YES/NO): NO